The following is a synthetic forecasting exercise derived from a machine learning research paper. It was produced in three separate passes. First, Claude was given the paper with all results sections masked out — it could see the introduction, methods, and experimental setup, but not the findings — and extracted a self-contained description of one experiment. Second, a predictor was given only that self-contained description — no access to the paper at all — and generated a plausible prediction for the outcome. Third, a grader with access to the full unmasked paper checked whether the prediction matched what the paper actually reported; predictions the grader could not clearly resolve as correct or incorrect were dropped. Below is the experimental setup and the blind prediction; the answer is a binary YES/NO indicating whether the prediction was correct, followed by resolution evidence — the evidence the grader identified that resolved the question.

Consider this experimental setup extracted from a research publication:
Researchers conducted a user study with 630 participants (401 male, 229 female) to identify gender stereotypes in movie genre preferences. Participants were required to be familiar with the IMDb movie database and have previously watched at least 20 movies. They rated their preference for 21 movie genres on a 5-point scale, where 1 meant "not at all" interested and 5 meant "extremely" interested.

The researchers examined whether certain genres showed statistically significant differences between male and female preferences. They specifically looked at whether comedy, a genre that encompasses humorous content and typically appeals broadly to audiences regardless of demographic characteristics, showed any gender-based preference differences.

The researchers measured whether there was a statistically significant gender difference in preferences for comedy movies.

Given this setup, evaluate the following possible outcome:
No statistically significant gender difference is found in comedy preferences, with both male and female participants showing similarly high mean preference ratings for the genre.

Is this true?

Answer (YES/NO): NO